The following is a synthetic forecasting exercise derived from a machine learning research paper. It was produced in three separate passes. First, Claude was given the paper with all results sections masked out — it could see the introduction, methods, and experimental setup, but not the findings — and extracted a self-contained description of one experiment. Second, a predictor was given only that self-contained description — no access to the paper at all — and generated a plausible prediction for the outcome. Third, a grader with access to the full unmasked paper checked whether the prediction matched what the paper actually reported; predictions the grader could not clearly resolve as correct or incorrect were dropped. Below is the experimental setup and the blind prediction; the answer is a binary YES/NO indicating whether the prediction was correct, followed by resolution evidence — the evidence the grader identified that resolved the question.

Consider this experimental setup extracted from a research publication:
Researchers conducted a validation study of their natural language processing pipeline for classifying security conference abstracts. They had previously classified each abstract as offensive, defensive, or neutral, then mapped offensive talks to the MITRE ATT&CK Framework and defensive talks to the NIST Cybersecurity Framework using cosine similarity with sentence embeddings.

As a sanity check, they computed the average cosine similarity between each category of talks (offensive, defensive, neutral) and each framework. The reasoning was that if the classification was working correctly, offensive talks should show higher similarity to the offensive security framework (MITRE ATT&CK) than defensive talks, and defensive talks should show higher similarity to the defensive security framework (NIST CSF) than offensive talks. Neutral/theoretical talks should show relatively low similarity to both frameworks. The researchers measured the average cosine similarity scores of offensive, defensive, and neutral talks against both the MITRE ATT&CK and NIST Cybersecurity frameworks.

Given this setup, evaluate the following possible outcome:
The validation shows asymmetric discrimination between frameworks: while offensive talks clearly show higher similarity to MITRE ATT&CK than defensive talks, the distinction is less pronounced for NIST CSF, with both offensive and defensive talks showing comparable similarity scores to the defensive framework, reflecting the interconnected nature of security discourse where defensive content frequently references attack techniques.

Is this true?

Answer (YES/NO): NO